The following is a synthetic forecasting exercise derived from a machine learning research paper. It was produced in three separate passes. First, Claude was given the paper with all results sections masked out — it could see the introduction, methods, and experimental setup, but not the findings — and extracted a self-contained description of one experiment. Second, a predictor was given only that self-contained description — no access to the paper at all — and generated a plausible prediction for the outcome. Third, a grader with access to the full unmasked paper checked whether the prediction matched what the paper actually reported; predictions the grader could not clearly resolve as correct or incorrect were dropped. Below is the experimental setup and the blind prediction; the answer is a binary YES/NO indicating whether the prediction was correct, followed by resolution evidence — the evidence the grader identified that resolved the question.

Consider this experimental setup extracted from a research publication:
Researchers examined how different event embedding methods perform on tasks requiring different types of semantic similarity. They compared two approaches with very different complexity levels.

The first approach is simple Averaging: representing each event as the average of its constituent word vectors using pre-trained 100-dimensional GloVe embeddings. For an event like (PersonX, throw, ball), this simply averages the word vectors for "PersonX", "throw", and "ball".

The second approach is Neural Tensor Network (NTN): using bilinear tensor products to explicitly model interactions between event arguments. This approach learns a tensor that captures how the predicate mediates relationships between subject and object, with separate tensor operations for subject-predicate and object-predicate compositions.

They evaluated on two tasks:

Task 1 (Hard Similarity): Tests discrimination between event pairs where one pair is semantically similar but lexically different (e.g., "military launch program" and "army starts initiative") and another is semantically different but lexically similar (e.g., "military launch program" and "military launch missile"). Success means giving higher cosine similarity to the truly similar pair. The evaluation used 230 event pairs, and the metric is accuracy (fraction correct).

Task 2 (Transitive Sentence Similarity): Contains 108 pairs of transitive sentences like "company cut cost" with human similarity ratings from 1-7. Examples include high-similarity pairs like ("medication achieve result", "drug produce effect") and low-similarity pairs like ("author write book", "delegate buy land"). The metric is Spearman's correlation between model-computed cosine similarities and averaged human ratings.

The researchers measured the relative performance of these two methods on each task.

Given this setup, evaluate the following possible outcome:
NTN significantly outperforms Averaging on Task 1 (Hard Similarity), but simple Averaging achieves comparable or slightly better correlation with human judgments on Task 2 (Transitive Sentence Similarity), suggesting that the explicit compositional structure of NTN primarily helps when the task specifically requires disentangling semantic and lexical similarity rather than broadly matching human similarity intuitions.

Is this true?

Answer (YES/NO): YES